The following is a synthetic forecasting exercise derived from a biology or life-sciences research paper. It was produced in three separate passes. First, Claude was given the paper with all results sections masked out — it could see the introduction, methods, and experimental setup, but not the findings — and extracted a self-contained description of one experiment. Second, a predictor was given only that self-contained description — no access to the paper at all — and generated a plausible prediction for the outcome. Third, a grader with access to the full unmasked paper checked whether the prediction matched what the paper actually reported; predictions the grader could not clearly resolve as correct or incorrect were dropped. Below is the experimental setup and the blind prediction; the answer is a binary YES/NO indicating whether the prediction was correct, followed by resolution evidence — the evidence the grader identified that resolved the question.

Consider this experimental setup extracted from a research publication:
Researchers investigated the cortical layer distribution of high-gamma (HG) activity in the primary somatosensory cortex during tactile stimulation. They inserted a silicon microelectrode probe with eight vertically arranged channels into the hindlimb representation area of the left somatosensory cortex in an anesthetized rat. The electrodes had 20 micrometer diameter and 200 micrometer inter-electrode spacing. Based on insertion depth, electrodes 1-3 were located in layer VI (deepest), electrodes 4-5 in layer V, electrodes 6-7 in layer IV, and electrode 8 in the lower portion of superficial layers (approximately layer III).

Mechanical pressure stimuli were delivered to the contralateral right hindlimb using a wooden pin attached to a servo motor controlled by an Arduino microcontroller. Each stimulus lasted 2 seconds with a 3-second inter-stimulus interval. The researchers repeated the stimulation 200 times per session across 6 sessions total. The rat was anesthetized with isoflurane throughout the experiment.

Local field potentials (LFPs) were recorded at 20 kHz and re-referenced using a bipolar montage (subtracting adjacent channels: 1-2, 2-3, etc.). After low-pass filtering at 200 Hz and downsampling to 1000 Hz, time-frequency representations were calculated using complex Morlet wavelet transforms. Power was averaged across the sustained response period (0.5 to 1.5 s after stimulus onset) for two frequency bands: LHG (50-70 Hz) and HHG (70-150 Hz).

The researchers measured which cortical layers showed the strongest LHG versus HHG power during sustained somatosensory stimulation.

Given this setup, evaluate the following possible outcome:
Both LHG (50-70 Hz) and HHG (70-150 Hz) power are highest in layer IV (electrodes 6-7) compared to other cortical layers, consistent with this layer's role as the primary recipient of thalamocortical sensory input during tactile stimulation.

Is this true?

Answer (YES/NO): YES